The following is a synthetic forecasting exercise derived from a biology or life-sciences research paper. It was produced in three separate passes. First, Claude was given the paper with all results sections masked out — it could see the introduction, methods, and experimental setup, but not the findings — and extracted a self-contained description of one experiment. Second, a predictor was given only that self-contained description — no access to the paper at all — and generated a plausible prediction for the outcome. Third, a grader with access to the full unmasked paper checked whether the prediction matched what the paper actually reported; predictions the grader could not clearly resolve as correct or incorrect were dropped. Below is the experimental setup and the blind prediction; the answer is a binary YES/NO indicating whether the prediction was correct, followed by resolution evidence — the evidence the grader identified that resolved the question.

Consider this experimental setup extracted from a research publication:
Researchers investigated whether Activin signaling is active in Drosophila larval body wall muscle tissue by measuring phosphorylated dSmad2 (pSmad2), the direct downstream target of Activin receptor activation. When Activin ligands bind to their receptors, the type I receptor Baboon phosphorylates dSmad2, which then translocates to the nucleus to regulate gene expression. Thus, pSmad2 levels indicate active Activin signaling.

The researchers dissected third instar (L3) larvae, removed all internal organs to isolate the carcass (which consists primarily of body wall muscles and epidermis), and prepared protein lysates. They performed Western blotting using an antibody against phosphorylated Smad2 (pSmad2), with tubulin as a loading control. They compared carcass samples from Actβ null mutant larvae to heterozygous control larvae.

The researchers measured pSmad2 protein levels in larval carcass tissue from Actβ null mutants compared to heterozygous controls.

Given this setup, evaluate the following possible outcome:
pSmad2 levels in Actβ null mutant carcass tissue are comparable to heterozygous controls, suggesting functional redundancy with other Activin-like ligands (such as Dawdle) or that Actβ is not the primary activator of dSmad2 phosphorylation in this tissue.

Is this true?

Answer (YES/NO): NO